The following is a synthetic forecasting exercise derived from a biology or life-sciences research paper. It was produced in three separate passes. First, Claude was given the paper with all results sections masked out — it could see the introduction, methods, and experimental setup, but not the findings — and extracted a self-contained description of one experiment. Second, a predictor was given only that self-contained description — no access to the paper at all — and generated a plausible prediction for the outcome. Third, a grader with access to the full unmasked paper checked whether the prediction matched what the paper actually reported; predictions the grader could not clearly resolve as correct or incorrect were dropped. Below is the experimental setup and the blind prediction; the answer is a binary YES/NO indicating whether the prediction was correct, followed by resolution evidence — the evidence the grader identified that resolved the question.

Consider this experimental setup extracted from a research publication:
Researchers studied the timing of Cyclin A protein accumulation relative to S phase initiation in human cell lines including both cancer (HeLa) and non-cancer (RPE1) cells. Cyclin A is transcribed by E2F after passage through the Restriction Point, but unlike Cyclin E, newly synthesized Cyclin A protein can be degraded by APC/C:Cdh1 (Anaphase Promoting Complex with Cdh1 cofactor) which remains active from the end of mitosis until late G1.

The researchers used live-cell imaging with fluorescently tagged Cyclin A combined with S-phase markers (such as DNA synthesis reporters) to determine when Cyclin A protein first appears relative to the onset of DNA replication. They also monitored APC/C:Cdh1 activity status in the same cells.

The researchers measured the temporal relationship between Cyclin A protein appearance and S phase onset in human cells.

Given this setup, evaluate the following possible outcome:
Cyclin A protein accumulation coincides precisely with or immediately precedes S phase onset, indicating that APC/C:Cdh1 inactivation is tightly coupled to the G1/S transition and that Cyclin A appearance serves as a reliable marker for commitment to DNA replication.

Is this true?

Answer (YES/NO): YES